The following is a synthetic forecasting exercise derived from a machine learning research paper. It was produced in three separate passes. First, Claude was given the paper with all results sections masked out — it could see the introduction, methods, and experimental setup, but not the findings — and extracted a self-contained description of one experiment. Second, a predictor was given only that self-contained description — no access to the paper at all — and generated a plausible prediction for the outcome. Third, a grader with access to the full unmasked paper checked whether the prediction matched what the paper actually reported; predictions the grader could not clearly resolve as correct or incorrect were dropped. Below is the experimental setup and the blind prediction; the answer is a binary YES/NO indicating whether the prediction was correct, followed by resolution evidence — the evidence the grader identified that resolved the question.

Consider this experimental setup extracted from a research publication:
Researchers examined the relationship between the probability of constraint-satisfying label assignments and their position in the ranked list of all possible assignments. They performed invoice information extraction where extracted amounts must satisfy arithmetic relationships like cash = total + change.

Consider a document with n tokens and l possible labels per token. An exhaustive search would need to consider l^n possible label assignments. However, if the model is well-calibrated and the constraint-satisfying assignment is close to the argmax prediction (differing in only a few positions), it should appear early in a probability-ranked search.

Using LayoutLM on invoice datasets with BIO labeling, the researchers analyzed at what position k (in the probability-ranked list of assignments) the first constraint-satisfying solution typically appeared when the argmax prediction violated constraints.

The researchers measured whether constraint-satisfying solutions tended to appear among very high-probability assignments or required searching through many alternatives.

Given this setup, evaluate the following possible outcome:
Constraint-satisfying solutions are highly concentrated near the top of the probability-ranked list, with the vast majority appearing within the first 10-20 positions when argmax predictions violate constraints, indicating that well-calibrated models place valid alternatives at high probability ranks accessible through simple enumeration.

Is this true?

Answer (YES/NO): NO